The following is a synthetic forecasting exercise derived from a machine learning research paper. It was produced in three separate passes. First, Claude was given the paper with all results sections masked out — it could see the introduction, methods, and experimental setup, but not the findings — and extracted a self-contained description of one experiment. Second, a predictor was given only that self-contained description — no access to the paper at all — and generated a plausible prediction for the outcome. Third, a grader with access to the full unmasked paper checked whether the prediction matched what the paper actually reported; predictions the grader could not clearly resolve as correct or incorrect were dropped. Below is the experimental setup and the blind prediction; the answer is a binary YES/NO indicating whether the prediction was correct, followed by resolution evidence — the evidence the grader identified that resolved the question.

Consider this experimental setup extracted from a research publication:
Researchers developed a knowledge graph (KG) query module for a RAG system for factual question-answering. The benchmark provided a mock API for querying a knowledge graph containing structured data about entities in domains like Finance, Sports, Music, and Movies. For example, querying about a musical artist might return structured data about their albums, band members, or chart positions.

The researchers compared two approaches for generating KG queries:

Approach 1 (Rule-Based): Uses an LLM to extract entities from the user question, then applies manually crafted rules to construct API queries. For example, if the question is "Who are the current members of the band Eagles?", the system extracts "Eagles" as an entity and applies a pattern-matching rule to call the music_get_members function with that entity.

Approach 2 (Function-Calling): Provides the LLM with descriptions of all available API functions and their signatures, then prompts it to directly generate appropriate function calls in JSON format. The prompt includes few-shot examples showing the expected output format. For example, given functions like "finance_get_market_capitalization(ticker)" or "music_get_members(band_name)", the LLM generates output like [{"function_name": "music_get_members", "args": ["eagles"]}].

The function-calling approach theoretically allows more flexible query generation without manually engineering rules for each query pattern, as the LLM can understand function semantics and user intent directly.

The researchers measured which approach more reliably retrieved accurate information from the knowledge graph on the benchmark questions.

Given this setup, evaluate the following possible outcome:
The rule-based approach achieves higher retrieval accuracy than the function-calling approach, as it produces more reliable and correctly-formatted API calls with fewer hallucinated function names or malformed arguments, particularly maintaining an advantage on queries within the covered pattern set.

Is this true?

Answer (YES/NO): NO